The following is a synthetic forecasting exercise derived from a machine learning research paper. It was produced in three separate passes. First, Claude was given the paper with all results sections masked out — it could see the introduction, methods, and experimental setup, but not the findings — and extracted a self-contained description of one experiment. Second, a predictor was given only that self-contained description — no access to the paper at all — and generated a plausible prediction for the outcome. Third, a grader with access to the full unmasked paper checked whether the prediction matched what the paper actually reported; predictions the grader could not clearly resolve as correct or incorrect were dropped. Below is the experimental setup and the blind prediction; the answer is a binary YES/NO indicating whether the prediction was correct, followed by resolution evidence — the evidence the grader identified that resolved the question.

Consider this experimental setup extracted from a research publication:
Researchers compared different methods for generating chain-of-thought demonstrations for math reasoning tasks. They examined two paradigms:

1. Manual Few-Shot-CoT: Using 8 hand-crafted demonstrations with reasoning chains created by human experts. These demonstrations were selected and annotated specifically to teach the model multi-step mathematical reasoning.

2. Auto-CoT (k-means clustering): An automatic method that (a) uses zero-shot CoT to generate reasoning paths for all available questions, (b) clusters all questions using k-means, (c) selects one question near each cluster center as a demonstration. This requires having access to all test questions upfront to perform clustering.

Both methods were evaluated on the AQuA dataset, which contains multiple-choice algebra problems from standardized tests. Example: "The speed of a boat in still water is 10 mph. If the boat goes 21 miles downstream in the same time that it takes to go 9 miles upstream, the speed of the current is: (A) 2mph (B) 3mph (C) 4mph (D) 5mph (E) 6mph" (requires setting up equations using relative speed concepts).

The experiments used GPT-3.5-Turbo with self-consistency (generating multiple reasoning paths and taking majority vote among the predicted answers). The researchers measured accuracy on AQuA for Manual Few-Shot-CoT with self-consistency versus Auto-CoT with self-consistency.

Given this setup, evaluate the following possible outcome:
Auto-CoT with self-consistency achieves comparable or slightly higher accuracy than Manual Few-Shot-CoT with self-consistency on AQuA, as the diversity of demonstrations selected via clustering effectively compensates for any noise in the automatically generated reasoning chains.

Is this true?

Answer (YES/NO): YES